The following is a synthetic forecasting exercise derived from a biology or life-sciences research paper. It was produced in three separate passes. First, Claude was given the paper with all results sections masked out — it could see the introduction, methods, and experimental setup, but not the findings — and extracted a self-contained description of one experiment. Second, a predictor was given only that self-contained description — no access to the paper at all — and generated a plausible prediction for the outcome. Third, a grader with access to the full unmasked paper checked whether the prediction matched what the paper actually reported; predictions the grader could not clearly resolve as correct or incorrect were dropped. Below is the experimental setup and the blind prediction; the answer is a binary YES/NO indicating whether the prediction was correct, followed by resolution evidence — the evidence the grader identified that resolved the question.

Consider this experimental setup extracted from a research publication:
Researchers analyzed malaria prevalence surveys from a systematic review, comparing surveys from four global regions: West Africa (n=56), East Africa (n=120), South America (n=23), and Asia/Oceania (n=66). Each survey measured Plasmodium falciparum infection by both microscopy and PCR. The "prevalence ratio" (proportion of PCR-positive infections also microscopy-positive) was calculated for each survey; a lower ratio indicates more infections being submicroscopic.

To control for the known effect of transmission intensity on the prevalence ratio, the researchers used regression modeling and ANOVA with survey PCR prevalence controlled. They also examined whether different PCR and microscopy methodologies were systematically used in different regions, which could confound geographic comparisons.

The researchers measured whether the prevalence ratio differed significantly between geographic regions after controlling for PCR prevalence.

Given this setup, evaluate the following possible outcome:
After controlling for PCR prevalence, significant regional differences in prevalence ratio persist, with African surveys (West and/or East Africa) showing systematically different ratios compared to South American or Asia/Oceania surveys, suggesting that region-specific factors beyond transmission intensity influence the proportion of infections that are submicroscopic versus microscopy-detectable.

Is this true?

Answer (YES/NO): YES